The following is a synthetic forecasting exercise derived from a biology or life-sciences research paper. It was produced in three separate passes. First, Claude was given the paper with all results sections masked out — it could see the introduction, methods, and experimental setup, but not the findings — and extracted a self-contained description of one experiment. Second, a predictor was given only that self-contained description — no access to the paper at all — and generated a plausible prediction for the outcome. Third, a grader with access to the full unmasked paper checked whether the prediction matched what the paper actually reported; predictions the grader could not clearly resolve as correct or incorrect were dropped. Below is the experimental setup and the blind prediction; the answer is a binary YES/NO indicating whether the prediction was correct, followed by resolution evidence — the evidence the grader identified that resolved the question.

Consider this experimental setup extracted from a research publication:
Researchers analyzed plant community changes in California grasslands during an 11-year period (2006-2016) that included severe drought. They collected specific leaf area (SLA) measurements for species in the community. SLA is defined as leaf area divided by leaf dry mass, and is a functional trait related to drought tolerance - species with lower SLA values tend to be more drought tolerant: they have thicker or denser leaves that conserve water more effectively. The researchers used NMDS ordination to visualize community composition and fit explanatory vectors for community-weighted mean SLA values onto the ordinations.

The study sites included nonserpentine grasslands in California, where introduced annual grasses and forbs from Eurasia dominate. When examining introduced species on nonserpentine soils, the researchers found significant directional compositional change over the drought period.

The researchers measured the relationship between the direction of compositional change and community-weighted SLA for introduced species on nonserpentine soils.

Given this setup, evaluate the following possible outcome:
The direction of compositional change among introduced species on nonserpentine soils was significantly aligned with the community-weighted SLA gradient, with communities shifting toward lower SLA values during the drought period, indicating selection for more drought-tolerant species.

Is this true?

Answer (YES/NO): YES